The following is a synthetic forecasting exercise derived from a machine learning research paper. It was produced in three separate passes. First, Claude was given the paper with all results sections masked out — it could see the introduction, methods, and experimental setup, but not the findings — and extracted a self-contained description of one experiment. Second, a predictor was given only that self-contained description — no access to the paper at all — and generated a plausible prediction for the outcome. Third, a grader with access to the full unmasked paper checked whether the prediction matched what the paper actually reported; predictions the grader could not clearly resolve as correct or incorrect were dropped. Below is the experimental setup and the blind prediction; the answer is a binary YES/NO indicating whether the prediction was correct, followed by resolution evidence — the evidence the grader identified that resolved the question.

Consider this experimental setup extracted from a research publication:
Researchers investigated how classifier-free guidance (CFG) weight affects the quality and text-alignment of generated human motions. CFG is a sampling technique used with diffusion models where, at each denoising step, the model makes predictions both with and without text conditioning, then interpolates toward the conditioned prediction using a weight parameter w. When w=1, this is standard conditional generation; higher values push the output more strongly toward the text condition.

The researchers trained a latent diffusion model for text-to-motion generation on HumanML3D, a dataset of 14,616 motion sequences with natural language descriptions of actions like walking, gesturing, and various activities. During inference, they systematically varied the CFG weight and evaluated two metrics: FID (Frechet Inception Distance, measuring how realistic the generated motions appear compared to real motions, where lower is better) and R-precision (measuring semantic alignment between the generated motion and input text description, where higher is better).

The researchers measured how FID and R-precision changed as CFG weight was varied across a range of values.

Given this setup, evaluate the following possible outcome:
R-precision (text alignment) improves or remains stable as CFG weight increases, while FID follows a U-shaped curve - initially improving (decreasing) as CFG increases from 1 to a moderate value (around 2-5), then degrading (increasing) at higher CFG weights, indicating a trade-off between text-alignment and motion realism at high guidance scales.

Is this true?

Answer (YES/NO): NO